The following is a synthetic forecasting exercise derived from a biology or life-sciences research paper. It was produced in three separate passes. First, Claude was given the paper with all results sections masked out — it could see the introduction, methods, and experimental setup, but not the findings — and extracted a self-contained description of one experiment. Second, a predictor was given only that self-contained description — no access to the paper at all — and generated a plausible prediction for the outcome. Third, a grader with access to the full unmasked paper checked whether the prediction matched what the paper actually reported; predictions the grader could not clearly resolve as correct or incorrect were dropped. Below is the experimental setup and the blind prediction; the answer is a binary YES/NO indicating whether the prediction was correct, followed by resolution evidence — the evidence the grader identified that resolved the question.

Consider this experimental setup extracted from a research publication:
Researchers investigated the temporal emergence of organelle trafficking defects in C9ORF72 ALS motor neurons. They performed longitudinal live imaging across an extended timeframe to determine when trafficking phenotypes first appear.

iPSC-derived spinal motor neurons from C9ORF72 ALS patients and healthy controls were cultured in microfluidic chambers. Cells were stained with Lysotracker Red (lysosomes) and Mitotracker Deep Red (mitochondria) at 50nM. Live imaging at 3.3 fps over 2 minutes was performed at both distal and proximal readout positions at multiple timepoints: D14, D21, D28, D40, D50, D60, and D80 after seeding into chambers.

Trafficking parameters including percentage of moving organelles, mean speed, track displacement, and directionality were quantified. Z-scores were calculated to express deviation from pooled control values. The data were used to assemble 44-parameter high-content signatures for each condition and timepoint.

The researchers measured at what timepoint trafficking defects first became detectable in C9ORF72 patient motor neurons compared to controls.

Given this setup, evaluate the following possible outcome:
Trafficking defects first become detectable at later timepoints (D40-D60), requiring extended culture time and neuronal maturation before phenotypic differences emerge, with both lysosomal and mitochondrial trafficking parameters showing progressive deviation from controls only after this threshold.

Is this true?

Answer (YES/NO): YES